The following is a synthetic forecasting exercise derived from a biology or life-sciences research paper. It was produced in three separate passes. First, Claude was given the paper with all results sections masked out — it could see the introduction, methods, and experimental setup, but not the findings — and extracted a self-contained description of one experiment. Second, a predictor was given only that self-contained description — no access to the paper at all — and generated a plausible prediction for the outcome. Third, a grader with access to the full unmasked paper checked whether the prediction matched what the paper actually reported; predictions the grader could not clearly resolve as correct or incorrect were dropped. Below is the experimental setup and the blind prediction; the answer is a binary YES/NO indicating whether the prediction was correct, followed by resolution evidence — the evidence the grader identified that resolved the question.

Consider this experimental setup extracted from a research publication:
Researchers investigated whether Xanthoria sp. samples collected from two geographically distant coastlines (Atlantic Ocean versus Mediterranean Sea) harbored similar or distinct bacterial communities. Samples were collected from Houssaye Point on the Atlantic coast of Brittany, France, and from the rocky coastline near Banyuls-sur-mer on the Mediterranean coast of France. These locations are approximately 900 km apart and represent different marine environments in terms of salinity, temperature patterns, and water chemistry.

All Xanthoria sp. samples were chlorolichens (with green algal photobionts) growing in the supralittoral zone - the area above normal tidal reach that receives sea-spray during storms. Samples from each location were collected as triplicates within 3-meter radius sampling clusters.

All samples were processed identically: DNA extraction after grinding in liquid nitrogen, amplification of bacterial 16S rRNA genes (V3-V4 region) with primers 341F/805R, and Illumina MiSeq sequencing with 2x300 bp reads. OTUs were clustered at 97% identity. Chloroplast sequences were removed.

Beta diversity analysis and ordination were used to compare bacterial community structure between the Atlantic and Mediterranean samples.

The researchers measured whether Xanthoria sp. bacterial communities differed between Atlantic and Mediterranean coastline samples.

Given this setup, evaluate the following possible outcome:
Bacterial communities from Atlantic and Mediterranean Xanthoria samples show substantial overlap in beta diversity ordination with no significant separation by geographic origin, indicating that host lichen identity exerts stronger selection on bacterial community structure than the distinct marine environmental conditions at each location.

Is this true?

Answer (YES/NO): NO